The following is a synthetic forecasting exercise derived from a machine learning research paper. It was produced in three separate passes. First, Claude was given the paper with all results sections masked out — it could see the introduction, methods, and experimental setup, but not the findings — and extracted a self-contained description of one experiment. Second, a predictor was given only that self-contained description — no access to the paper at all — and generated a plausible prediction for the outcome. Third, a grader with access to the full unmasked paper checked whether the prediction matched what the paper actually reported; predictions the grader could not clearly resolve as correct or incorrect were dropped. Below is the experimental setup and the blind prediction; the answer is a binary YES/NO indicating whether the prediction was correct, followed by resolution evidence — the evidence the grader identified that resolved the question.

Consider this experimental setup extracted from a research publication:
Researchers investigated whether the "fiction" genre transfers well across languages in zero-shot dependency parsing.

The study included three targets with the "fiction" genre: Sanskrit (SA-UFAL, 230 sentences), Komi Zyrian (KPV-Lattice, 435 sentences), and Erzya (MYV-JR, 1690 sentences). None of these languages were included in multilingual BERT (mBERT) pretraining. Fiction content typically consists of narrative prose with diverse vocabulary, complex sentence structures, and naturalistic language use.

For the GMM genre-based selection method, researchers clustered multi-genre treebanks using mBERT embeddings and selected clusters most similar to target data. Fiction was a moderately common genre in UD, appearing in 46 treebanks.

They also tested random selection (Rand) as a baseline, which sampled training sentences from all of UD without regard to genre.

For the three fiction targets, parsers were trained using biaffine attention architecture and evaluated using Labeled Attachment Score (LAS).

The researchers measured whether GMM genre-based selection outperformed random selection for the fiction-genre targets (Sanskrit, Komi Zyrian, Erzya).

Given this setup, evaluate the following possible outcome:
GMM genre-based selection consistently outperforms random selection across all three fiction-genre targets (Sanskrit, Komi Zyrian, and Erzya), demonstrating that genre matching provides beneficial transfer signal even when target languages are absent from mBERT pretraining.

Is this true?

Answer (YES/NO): NO